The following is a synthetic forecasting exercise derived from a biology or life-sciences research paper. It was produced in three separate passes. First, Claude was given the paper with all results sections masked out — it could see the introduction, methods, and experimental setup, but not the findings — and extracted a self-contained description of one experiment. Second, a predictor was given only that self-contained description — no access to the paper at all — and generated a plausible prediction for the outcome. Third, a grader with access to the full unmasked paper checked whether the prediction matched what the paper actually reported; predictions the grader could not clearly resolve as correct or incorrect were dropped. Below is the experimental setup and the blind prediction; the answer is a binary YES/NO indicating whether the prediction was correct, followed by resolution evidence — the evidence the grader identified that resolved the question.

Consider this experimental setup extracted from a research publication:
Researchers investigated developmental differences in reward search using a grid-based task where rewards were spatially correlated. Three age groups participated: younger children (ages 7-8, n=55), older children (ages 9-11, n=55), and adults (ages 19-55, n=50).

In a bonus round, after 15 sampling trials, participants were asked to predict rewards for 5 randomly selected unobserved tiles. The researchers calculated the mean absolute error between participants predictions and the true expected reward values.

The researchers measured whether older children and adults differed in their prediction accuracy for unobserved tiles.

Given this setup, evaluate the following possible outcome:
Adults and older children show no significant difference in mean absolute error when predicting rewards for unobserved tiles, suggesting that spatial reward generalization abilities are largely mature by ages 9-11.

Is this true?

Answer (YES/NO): YES